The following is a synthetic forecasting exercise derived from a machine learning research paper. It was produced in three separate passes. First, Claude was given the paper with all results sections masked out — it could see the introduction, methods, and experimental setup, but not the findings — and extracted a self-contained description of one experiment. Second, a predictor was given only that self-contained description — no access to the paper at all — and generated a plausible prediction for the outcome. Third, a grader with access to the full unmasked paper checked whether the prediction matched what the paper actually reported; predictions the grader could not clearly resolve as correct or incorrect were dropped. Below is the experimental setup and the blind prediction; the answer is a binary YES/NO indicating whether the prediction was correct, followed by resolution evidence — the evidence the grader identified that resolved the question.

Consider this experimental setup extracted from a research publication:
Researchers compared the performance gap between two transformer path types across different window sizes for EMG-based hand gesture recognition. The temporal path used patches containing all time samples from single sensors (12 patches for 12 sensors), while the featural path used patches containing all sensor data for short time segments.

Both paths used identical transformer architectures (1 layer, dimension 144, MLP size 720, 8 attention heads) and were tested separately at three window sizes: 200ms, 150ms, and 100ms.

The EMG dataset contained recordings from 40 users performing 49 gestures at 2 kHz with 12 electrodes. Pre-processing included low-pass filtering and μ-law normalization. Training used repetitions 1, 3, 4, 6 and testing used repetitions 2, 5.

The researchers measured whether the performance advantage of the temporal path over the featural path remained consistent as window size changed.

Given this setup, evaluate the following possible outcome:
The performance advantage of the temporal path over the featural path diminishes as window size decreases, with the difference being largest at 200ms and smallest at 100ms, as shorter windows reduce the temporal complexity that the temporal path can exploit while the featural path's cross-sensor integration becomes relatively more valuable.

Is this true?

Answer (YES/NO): NO